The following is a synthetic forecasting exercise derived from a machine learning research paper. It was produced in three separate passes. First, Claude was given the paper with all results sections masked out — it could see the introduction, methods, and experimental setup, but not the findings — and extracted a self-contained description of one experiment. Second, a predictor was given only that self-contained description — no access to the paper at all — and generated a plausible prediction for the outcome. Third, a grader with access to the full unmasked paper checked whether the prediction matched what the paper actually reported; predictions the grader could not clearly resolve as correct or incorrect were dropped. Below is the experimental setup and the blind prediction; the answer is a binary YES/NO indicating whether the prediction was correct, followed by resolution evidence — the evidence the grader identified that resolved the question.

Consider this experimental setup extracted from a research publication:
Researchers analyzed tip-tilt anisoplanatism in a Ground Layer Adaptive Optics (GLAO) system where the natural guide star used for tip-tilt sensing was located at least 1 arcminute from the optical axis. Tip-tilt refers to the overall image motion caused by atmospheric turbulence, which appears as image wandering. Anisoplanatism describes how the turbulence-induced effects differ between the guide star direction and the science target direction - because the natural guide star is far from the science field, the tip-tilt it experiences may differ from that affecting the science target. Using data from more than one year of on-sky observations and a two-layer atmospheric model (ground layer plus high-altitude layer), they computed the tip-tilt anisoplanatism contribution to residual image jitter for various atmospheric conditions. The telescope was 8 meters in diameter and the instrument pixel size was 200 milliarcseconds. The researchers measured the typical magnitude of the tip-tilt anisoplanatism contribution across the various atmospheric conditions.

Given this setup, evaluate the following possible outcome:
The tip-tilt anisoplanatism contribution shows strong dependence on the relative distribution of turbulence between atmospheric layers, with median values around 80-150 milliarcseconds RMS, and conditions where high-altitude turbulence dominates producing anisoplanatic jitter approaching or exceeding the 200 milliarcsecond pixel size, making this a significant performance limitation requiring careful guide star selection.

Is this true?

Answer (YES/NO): NO